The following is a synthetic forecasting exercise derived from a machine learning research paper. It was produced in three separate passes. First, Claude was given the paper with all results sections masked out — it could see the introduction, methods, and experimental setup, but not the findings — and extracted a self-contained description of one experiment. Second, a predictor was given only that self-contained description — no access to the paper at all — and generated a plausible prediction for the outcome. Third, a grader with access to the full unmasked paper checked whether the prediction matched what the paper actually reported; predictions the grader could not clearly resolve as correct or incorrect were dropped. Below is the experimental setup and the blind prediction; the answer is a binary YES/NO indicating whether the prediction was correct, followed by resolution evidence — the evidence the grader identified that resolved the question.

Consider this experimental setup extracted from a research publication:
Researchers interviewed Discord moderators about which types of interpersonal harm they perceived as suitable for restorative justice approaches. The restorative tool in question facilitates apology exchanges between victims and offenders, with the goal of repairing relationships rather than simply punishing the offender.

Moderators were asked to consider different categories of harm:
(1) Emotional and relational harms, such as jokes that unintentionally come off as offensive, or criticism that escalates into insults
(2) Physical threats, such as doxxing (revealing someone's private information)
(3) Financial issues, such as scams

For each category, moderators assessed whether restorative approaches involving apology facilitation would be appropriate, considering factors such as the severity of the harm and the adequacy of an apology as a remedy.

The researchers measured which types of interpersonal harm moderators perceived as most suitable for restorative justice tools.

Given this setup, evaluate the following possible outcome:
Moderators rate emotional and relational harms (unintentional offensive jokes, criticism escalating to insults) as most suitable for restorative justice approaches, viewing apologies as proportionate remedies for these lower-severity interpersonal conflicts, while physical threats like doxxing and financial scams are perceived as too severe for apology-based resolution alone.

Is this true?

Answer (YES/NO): YES